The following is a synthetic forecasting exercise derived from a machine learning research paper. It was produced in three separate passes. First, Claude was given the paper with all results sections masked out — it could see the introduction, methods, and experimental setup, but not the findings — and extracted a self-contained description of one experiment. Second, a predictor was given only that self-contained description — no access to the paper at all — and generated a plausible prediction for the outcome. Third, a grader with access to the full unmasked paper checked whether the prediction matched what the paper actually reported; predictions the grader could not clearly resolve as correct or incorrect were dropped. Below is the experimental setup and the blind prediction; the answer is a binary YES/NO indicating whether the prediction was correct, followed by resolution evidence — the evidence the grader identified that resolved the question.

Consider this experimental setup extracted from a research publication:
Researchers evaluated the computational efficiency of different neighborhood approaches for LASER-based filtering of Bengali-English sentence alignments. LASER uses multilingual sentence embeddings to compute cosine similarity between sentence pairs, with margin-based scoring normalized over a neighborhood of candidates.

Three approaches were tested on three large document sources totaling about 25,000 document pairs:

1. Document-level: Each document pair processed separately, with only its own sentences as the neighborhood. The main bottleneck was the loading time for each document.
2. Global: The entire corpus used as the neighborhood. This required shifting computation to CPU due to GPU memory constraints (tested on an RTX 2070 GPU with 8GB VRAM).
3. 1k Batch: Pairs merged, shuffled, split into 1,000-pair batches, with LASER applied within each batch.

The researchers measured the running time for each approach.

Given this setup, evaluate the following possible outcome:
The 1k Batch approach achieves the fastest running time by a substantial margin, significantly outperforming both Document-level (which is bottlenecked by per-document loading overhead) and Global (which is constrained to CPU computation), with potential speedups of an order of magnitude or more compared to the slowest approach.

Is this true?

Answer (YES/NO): YES